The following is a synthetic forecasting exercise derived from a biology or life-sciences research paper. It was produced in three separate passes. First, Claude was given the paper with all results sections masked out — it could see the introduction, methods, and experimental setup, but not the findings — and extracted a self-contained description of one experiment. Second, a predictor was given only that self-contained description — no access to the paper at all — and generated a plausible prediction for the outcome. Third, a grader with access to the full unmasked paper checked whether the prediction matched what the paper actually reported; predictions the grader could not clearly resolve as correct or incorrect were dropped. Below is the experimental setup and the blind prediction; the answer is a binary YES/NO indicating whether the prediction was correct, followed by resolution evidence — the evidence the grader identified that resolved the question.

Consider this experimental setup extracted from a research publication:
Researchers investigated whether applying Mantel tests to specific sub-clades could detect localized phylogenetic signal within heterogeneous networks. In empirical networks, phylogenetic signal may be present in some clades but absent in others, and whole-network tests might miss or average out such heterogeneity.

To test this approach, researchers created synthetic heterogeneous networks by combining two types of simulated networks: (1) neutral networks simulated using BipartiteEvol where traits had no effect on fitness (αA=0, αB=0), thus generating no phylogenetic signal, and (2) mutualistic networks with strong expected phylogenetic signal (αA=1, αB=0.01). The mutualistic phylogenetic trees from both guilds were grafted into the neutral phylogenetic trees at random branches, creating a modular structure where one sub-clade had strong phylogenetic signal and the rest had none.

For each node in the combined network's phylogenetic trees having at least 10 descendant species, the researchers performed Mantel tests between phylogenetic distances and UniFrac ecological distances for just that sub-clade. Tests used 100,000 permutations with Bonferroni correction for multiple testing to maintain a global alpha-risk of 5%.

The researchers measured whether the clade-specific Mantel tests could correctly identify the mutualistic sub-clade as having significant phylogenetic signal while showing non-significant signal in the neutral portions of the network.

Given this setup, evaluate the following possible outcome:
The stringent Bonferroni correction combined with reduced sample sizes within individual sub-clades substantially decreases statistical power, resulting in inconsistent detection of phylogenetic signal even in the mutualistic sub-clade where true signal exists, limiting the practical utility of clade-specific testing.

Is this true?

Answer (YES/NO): NO